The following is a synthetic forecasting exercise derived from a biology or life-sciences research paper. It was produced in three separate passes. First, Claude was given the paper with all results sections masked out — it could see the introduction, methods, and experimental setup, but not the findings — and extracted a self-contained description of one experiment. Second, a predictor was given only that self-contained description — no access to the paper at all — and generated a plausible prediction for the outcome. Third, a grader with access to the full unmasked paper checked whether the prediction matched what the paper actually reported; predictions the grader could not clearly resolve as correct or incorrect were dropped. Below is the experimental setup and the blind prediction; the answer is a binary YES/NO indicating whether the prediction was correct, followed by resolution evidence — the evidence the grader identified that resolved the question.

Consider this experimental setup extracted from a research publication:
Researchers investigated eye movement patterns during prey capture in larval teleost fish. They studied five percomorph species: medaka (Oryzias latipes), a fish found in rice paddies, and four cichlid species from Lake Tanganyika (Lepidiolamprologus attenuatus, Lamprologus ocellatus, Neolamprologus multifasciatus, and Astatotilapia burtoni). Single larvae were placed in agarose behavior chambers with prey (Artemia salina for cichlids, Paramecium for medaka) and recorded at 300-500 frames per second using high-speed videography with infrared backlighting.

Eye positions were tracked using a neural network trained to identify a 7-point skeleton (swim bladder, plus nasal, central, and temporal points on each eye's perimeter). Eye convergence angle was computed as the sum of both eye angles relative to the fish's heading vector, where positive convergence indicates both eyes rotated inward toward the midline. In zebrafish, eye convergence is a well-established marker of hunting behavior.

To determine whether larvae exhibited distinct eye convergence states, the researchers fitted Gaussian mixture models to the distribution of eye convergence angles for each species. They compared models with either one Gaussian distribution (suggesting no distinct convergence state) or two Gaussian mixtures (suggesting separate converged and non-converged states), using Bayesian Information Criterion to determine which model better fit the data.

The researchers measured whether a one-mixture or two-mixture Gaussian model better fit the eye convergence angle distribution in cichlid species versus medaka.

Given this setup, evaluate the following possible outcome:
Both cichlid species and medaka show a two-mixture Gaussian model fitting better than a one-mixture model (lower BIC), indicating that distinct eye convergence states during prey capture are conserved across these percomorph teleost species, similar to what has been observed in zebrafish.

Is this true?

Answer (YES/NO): NO